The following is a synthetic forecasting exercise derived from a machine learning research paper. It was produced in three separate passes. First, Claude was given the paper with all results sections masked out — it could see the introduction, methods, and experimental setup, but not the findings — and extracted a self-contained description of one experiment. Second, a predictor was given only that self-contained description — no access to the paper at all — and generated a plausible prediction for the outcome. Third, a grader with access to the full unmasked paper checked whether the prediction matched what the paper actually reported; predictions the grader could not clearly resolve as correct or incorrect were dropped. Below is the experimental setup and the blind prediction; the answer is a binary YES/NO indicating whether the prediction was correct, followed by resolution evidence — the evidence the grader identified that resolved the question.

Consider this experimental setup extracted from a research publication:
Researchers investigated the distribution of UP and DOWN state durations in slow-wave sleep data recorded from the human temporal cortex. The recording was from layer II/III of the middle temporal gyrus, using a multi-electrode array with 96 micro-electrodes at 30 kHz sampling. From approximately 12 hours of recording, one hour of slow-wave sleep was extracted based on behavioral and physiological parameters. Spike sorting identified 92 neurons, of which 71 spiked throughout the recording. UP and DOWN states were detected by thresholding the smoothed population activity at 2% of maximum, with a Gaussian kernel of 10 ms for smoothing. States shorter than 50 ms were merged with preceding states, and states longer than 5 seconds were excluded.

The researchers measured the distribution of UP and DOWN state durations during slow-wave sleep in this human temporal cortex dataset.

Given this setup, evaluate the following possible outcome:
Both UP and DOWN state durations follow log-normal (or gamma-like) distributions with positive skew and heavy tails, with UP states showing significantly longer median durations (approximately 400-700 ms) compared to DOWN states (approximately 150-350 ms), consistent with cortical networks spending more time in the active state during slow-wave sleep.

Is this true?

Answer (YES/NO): NO